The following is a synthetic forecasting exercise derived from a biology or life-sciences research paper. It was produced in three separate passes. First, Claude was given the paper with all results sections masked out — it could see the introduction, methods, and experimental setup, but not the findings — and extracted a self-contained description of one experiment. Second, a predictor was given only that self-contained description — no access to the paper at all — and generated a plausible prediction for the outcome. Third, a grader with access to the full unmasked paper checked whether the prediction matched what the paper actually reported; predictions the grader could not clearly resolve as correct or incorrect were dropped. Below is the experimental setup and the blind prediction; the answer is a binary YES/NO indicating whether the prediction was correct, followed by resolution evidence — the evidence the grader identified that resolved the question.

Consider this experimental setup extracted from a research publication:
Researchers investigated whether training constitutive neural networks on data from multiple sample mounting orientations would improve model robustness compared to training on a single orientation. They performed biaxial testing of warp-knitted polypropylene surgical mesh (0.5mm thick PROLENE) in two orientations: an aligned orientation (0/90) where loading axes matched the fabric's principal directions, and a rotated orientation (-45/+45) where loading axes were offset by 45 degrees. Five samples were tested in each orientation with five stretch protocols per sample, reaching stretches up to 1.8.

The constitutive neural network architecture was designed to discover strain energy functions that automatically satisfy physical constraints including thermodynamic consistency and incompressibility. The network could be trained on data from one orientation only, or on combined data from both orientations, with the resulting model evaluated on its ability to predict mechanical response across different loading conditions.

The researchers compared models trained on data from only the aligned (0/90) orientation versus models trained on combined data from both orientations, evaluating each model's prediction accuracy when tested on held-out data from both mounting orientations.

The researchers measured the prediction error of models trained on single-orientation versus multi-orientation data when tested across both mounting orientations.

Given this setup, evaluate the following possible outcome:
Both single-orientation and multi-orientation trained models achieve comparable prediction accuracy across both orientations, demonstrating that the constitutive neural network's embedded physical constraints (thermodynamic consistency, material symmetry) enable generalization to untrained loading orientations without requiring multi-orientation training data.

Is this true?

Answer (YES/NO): NO